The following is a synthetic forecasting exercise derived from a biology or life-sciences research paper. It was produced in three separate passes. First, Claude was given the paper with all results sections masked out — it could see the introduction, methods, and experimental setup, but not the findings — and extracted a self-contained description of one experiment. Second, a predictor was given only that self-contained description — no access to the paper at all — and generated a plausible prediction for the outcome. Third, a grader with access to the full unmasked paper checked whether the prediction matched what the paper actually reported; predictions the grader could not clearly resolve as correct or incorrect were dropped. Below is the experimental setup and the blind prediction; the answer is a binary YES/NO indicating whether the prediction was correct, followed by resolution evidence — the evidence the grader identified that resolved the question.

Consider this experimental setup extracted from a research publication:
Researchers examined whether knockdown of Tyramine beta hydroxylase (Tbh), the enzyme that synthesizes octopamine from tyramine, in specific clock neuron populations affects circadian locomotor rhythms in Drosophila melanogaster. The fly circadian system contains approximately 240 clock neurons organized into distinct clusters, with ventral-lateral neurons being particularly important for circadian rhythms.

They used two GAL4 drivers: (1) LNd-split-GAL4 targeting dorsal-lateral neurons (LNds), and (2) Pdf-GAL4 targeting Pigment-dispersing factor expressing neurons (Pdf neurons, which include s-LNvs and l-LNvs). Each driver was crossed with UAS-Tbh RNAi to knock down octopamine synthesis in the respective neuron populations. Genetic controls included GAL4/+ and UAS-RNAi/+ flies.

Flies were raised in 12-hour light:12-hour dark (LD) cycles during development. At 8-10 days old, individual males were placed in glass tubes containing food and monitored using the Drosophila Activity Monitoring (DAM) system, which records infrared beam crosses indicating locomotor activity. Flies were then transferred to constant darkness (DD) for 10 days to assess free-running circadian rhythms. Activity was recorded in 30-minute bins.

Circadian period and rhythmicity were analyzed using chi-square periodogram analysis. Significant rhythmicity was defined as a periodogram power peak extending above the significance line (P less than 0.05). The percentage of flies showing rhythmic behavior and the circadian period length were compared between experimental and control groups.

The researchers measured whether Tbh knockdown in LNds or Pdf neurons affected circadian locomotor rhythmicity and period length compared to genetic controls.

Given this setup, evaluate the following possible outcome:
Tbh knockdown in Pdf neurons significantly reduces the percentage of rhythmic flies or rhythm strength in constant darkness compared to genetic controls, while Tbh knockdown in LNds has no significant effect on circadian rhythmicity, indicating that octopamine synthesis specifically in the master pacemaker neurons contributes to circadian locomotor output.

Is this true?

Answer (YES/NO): NO